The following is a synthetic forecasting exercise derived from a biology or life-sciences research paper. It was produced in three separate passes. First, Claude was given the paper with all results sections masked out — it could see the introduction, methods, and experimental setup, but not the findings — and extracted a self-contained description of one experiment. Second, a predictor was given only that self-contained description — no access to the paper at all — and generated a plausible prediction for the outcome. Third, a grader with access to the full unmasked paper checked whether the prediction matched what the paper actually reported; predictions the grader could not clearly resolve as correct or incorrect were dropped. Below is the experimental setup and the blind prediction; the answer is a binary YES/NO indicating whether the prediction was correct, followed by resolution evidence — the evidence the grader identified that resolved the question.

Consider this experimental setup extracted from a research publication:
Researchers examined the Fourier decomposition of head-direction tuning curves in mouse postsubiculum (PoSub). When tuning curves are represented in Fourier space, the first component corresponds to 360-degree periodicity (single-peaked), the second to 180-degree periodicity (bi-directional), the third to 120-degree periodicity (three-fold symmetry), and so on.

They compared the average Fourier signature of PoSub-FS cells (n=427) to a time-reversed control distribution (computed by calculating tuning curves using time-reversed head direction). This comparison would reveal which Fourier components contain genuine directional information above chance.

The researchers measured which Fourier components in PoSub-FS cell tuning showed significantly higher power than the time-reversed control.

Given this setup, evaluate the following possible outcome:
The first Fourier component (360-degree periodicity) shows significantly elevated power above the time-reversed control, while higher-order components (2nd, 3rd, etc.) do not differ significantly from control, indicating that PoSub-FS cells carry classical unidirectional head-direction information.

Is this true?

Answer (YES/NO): NO